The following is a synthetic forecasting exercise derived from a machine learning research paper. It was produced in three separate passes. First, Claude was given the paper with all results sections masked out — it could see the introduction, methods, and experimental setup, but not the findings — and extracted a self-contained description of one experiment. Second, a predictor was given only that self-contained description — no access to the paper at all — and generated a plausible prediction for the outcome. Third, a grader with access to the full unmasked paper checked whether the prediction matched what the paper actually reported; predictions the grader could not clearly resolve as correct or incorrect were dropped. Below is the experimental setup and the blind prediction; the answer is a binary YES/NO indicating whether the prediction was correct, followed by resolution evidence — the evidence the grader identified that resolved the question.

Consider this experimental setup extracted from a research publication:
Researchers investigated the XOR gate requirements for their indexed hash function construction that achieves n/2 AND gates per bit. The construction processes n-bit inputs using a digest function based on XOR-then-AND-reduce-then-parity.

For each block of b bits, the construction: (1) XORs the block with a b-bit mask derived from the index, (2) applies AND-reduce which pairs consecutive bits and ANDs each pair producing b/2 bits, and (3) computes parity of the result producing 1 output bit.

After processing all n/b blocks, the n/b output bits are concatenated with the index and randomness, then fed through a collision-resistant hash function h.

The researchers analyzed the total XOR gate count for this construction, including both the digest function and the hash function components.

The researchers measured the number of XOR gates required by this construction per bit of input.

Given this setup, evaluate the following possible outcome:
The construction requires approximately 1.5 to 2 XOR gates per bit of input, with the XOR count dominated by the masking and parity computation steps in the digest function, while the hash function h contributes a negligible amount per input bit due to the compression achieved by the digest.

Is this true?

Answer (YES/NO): YES